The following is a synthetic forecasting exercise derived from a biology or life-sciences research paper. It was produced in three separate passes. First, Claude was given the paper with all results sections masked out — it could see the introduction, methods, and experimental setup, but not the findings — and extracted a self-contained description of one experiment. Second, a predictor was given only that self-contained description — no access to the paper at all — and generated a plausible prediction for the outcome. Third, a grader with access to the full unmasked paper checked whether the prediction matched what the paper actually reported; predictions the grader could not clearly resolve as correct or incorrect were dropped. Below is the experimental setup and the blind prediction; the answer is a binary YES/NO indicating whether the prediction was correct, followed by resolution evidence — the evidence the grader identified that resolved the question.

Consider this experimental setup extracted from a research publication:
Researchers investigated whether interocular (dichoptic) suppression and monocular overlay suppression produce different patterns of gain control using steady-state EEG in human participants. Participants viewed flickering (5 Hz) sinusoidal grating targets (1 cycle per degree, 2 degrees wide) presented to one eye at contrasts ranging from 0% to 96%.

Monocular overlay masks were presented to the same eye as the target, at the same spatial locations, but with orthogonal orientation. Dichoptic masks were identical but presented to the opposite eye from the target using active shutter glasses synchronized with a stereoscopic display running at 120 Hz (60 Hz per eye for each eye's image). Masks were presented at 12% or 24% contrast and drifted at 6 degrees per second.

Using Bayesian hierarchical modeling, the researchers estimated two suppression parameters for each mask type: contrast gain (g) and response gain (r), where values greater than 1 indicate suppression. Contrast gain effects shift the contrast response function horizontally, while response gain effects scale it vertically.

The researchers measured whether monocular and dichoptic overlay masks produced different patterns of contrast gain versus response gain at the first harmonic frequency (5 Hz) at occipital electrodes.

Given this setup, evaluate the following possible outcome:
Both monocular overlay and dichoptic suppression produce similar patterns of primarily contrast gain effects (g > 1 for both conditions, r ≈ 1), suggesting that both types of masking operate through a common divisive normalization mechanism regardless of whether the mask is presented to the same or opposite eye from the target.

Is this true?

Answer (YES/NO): YES